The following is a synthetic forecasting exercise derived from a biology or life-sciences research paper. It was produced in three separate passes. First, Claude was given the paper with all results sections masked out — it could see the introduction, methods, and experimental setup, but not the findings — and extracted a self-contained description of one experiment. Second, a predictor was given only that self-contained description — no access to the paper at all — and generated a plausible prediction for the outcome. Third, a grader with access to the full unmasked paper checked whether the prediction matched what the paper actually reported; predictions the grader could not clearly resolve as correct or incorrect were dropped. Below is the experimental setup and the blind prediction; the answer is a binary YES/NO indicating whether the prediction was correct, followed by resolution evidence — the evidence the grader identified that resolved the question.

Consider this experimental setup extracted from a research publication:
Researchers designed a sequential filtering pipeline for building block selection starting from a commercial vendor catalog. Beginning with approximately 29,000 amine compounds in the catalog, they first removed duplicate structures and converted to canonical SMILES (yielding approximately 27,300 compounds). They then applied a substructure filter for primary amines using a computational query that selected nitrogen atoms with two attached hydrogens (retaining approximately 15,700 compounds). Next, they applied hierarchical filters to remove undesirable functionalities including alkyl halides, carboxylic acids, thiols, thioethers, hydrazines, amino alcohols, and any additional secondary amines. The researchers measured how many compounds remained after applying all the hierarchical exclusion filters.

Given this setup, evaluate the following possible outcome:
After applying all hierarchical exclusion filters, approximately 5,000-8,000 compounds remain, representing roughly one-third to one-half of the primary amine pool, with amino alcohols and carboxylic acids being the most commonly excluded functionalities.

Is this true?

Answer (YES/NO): NO